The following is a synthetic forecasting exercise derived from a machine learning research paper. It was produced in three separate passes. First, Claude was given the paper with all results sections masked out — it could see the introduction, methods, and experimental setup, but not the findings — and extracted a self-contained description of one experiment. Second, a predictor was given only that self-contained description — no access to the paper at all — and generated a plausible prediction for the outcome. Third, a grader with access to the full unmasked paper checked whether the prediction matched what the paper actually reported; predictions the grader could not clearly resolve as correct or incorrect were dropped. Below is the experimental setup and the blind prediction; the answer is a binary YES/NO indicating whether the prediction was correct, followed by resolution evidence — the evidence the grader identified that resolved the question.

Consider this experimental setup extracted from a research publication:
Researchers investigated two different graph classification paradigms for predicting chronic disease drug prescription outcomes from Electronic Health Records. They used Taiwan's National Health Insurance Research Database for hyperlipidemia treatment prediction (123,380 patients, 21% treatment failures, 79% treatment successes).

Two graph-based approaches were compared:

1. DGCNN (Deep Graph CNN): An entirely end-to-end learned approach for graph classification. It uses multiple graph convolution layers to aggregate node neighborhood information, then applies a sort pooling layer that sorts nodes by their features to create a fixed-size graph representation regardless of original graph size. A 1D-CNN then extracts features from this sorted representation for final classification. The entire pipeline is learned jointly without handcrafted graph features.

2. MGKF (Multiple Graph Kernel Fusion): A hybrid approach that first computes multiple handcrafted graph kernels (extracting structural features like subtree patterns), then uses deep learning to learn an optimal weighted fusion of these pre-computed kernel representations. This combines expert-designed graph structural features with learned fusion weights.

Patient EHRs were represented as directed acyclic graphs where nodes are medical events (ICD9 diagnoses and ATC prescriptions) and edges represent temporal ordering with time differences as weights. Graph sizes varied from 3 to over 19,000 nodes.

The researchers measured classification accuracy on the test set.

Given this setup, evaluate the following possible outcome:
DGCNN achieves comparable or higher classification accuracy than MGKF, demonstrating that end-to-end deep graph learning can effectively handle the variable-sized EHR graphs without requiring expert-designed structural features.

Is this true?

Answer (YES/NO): YES